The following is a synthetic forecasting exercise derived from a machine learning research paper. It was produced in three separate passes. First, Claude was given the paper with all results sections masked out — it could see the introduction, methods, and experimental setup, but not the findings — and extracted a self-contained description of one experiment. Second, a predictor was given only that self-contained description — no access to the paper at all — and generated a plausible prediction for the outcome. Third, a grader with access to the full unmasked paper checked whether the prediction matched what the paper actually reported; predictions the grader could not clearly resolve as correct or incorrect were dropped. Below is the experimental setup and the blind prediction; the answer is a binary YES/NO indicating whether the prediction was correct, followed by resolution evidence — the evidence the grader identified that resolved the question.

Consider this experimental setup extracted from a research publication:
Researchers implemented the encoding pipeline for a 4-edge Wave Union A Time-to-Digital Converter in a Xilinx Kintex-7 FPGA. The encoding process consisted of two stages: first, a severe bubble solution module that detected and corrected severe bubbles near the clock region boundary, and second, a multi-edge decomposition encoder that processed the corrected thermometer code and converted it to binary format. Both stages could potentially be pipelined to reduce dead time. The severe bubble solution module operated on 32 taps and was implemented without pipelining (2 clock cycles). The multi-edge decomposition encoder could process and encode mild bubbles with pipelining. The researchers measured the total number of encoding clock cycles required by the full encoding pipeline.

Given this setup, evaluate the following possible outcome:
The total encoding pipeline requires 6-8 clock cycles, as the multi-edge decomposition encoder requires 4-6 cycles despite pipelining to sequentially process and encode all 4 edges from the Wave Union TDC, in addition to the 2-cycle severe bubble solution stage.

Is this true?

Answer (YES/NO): NO